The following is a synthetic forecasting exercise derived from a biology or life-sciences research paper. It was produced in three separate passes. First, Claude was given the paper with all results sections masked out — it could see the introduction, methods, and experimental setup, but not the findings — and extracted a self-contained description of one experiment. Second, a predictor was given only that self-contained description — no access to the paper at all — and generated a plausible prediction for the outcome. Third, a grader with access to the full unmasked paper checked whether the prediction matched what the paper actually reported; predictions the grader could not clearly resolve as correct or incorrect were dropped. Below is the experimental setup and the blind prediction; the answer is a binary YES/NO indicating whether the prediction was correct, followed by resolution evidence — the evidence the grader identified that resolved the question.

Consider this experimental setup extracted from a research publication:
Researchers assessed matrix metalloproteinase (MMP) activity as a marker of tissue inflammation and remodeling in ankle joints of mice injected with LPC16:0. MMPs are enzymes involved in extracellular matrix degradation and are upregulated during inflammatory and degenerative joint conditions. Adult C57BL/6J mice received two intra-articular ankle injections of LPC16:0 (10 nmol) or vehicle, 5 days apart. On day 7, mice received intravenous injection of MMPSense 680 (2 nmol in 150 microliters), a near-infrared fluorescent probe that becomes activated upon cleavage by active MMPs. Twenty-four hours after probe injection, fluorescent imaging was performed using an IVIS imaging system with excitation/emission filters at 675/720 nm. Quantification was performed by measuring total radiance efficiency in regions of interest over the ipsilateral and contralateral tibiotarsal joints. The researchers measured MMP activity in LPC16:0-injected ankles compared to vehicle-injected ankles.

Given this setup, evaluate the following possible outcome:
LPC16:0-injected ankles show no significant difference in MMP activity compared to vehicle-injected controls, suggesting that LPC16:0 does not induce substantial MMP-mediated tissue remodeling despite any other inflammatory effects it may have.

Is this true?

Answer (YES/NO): YES